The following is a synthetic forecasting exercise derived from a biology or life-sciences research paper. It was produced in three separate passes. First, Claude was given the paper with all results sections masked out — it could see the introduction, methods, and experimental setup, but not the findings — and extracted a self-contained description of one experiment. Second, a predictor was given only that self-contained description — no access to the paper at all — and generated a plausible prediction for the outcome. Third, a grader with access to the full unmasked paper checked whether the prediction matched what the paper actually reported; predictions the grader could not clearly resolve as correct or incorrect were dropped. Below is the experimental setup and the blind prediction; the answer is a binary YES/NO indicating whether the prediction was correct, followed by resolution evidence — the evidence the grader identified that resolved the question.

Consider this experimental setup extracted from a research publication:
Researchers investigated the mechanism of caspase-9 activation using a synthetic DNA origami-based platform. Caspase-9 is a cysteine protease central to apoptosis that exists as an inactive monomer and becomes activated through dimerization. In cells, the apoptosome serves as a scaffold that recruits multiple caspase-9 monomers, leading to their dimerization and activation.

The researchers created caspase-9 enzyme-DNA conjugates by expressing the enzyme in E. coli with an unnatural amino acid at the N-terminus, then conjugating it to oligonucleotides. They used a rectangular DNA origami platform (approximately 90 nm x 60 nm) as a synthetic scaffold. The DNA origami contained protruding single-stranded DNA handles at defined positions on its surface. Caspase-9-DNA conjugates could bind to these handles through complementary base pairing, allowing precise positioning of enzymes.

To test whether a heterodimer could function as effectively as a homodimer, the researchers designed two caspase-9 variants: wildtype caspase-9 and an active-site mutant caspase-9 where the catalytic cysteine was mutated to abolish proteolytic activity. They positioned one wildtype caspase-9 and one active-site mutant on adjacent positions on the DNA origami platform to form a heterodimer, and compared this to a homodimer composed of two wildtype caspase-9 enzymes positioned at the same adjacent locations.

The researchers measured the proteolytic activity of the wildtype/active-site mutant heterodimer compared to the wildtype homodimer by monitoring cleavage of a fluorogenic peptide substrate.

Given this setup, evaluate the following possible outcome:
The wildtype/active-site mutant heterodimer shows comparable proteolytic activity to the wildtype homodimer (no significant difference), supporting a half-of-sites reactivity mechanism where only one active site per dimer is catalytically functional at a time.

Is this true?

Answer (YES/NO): YES